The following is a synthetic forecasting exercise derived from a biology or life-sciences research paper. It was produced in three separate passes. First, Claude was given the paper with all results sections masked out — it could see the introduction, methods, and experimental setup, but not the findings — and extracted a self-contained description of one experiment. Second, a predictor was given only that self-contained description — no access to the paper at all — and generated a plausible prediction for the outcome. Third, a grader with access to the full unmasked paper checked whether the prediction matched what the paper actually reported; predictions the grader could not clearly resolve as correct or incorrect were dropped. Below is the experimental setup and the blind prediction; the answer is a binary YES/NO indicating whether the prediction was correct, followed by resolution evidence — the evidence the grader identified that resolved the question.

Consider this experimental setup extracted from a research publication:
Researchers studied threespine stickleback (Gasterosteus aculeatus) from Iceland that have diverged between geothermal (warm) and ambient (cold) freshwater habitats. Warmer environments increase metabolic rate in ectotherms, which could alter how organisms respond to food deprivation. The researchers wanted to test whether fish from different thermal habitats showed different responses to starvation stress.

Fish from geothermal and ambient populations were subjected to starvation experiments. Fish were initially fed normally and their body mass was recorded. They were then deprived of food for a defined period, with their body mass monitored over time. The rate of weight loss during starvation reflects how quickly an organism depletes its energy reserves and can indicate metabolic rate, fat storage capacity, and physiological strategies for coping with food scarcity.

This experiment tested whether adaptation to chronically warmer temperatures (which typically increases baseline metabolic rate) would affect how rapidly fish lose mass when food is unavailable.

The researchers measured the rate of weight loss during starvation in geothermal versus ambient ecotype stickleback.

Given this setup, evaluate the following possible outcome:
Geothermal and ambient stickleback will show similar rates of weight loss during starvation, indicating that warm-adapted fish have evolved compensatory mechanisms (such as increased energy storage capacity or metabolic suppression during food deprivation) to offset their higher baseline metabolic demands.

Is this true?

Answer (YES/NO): NO